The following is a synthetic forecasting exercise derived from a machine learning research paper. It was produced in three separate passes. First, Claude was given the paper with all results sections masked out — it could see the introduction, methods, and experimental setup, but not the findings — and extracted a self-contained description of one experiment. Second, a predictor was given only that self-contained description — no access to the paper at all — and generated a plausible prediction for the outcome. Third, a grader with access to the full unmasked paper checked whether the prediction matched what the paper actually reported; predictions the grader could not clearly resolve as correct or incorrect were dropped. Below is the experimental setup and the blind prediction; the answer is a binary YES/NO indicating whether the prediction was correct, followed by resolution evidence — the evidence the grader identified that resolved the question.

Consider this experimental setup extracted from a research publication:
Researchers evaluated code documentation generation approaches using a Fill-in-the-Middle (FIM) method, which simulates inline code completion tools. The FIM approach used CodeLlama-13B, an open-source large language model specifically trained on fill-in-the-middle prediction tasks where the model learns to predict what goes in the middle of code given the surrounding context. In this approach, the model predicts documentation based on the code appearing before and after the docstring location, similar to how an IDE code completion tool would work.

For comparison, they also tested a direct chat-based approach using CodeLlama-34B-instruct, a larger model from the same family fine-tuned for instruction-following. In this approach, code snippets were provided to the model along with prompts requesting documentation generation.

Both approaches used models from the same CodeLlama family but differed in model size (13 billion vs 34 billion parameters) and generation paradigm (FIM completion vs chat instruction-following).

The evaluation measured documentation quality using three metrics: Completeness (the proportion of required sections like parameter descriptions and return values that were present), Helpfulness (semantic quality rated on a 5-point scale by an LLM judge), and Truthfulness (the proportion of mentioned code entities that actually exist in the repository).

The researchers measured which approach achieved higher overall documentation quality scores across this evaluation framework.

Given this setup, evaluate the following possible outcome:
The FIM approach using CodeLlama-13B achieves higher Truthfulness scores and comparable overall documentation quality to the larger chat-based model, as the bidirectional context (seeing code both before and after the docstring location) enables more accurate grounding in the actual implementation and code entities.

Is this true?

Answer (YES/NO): NO